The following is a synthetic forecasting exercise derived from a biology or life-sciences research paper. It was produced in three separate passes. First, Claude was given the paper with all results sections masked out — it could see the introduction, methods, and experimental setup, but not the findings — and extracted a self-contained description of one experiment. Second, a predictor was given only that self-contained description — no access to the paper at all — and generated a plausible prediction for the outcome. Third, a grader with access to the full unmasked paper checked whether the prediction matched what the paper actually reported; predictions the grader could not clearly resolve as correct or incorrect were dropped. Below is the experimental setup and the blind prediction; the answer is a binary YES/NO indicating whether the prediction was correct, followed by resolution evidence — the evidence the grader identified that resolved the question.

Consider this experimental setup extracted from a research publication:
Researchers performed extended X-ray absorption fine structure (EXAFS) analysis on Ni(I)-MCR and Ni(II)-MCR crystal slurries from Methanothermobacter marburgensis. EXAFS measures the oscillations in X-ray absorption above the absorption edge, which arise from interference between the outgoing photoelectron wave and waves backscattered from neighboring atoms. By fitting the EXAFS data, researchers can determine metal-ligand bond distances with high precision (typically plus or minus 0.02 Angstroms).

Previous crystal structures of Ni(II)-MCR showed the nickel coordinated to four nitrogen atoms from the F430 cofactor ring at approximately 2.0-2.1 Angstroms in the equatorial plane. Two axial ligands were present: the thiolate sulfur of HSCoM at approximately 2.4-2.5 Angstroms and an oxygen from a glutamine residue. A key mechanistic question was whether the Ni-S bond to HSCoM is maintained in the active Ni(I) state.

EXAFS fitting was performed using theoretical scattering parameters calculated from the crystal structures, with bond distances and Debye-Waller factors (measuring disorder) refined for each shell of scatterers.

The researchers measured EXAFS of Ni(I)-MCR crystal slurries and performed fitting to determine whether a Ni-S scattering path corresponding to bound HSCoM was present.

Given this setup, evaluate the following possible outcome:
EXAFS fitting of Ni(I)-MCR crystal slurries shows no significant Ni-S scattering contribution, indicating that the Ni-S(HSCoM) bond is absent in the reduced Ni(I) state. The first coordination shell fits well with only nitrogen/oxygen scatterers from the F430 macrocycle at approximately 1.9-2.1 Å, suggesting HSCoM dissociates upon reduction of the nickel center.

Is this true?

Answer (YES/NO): YES